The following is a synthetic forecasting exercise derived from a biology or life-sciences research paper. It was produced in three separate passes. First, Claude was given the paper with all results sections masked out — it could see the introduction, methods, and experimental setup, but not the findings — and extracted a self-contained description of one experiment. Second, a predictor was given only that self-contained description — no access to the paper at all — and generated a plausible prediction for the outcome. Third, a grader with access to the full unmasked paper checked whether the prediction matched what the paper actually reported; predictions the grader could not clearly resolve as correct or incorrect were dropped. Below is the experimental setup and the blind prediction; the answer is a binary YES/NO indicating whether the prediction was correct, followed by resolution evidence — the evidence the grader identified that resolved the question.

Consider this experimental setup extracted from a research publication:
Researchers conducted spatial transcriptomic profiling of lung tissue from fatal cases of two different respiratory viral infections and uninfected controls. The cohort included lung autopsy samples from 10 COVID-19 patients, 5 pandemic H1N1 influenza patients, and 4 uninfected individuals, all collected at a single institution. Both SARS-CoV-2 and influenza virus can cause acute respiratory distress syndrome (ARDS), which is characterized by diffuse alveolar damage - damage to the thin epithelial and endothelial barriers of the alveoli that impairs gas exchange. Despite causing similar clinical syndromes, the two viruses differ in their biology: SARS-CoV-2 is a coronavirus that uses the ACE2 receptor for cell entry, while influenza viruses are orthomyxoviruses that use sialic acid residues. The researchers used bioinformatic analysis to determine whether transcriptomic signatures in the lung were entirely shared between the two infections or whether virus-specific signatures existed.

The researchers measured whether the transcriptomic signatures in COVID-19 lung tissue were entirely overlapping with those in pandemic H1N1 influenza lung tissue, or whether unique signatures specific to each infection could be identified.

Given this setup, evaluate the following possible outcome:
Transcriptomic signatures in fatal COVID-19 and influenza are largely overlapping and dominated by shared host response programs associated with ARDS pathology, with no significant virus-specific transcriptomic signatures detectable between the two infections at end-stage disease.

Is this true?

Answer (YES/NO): NO